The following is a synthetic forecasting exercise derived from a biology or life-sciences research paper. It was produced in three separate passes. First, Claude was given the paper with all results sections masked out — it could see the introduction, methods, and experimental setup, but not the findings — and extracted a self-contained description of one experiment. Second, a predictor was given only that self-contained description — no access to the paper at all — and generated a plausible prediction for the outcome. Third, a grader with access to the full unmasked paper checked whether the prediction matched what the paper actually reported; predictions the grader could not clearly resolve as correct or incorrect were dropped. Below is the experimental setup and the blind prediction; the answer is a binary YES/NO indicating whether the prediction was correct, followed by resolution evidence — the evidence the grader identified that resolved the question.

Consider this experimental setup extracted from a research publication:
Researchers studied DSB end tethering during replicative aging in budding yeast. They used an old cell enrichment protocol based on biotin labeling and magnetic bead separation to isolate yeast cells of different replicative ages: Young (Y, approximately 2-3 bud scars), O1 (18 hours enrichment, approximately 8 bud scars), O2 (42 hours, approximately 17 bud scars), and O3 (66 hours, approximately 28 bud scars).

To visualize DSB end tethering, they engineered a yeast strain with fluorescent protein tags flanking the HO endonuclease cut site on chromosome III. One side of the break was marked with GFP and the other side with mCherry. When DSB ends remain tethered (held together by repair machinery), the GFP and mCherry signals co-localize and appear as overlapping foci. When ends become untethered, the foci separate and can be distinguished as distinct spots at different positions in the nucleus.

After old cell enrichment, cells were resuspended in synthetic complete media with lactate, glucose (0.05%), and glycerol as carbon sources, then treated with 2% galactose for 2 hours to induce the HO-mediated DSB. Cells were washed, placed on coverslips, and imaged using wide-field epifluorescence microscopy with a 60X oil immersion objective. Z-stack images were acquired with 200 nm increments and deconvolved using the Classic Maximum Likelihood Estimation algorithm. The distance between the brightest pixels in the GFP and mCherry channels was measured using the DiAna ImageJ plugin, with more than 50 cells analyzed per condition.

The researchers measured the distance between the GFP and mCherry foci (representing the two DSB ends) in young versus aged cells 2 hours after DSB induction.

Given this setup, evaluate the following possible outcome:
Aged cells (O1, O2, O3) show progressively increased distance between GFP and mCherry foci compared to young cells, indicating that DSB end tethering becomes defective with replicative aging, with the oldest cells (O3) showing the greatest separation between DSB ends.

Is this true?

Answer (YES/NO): NO